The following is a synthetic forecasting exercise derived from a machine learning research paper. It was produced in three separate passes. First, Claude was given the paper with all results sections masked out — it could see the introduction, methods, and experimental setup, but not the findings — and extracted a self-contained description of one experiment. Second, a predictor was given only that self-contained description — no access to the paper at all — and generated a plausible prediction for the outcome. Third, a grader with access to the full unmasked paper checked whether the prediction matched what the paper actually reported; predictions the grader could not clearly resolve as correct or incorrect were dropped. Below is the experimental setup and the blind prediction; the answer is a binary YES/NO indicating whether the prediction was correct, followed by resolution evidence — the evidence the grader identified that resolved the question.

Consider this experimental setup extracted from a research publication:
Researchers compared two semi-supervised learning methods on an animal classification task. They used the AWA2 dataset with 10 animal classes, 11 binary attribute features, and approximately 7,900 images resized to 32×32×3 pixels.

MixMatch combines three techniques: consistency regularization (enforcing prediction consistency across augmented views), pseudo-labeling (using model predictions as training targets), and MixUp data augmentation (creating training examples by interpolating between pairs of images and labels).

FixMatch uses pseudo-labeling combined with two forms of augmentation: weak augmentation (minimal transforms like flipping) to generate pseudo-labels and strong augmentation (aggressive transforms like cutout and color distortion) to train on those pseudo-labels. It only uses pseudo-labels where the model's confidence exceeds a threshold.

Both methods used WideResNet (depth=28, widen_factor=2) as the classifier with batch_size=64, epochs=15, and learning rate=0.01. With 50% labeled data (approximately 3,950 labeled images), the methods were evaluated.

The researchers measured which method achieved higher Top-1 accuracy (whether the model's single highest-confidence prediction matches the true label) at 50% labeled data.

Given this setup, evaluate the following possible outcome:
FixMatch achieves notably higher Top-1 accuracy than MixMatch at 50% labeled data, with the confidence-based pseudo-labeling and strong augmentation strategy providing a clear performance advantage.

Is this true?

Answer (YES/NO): NO